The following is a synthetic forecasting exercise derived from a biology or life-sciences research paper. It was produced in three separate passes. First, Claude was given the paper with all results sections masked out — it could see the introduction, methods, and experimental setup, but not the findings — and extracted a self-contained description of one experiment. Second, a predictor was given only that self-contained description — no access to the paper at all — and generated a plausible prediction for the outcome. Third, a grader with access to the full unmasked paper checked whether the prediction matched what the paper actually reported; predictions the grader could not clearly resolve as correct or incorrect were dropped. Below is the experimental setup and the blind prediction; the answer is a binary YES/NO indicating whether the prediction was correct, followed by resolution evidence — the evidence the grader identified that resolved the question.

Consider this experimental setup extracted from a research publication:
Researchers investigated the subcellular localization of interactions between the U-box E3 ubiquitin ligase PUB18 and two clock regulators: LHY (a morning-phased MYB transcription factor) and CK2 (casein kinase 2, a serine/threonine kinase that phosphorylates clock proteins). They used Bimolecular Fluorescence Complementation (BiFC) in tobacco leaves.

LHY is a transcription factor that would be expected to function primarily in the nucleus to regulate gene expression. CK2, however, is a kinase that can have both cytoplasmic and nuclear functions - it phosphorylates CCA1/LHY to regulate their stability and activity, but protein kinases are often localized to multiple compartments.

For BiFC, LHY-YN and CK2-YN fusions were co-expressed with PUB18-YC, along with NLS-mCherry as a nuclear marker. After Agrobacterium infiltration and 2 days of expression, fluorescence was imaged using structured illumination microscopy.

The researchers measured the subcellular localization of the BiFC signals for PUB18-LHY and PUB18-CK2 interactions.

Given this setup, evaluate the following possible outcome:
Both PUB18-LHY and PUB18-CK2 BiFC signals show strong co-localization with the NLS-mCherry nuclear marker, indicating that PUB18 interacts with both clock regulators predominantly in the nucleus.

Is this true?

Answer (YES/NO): NO